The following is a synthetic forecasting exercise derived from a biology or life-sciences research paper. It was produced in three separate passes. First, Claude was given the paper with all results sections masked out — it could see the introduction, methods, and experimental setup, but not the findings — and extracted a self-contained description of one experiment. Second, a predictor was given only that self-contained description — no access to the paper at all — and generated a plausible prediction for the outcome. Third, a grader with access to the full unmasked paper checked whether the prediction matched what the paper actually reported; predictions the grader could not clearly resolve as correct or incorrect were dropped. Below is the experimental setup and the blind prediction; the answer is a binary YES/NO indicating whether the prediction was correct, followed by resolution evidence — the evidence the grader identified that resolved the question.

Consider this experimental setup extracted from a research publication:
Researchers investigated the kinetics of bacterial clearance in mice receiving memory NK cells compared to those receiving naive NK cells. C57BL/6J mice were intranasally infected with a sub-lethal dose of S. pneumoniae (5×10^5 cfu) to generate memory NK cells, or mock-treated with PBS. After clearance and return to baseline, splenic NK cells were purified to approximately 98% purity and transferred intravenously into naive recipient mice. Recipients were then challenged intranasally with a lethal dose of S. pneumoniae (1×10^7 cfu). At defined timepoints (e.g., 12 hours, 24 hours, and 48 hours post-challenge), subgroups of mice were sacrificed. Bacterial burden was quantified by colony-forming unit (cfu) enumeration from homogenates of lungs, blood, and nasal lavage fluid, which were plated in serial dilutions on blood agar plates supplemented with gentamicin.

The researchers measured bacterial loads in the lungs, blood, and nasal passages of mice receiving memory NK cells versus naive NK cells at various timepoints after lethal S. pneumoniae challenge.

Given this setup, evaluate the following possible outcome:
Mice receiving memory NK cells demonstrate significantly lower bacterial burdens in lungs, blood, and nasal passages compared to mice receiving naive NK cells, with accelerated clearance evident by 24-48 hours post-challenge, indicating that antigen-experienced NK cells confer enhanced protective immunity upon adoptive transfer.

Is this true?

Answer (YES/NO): YES